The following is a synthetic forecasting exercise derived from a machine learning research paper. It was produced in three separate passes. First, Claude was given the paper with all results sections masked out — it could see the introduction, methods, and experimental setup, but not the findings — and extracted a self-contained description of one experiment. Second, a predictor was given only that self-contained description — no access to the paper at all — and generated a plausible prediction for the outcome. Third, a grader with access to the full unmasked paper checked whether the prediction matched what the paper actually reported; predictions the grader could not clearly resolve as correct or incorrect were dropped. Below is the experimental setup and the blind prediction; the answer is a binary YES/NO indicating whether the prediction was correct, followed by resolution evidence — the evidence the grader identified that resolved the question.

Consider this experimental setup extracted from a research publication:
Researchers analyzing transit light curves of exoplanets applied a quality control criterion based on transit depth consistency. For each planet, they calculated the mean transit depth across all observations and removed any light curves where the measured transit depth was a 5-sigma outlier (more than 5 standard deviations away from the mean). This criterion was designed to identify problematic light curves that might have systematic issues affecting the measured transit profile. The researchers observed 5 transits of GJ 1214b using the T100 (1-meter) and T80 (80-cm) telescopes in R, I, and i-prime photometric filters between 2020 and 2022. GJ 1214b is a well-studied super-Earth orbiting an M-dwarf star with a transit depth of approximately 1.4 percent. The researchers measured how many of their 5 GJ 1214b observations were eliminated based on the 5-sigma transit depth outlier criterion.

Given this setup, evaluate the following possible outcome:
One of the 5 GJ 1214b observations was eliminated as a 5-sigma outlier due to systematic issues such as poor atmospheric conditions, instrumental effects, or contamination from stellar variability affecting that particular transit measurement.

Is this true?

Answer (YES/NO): YES